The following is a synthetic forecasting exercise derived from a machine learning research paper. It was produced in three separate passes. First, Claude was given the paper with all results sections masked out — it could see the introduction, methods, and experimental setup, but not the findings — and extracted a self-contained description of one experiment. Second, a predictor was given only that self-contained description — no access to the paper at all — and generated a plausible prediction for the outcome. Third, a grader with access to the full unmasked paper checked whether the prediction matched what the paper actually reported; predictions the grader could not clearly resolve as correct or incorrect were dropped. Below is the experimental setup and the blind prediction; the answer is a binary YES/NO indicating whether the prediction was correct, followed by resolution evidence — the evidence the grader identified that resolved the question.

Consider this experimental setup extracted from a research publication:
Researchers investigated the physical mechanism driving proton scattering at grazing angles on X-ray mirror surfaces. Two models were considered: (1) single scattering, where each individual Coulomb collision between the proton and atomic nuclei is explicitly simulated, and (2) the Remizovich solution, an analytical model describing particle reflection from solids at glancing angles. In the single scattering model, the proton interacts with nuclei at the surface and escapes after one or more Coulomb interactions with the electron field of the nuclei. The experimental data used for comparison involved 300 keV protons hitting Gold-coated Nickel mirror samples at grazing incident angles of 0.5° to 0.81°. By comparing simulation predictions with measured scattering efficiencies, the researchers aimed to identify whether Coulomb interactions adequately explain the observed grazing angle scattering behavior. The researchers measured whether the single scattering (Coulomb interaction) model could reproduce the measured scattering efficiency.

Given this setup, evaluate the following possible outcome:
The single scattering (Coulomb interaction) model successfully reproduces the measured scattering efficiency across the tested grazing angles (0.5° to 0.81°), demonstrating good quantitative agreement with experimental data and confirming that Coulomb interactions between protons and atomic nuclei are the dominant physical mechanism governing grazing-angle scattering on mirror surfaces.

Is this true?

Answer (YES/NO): YES